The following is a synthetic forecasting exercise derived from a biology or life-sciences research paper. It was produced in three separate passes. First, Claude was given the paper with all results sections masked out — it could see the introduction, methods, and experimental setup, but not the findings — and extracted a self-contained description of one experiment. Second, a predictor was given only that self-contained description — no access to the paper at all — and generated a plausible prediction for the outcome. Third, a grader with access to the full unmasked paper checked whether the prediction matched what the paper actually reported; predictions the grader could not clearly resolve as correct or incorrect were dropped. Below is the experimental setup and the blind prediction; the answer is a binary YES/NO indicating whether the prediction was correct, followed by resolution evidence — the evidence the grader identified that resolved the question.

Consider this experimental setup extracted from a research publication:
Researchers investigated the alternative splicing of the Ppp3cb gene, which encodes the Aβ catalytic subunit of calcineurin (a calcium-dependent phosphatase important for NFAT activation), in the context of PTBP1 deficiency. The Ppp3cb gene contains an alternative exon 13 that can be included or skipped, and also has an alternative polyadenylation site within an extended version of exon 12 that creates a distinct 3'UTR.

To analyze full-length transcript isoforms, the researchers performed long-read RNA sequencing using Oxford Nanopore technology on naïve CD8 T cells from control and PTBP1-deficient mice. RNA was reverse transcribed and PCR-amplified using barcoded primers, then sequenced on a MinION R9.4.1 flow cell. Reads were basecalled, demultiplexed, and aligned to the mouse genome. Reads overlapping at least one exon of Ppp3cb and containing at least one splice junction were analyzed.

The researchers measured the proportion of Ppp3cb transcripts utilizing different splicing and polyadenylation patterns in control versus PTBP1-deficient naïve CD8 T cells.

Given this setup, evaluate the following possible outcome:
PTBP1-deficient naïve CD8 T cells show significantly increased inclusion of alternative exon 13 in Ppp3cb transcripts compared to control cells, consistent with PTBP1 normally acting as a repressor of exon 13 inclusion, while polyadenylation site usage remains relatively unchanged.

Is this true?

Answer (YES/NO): NO